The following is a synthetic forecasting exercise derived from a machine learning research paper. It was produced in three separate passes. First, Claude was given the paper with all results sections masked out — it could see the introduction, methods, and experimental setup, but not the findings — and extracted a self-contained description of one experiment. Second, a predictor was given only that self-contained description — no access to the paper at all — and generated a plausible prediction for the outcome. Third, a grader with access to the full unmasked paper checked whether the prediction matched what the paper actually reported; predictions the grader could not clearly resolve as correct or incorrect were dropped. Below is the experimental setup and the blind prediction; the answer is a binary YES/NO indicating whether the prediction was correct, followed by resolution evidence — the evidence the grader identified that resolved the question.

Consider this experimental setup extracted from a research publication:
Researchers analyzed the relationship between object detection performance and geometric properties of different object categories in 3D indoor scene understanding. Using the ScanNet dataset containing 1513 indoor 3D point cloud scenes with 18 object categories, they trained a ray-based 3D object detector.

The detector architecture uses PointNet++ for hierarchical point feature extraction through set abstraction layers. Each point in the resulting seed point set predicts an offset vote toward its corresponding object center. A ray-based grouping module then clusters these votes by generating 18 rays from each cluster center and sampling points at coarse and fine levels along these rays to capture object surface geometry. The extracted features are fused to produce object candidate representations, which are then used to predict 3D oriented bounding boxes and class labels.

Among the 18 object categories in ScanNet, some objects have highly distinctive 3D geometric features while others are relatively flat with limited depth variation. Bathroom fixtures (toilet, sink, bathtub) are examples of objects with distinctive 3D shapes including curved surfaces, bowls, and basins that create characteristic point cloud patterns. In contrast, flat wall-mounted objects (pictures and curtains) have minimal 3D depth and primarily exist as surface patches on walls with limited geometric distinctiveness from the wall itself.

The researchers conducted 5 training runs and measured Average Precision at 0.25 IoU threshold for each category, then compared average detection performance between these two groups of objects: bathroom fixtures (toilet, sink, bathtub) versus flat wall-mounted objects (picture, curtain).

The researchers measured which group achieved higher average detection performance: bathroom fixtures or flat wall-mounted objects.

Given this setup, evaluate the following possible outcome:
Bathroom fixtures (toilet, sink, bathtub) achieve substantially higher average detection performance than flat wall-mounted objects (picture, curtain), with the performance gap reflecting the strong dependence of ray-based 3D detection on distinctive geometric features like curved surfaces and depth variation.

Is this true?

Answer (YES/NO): NO